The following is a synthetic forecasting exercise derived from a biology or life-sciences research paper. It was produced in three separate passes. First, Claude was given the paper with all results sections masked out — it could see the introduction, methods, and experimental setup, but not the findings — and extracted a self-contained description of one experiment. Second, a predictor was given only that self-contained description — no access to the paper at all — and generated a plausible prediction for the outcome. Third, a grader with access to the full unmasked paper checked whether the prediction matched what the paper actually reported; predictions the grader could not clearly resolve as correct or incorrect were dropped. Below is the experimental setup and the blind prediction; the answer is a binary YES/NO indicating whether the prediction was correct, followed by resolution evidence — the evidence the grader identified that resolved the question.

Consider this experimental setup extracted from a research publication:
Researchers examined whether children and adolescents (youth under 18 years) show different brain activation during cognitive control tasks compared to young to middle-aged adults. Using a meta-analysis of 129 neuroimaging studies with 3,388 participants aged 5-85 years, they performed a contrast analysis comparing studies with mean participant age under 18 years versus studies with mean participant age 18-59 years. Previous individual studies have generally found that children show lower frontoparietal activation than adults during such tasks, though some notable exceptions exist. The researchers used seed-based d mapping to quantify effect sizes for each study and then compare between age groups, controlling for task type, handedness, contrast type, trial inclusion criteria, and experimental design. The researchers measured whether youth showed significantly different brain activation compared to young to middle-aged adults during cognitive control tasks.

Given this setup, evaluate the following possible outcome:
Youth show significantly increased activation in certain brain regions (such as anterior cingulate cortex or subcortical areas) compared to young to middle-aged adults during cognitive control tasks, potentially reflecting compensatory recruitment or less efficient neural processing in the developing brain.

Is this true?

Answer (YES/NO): NO